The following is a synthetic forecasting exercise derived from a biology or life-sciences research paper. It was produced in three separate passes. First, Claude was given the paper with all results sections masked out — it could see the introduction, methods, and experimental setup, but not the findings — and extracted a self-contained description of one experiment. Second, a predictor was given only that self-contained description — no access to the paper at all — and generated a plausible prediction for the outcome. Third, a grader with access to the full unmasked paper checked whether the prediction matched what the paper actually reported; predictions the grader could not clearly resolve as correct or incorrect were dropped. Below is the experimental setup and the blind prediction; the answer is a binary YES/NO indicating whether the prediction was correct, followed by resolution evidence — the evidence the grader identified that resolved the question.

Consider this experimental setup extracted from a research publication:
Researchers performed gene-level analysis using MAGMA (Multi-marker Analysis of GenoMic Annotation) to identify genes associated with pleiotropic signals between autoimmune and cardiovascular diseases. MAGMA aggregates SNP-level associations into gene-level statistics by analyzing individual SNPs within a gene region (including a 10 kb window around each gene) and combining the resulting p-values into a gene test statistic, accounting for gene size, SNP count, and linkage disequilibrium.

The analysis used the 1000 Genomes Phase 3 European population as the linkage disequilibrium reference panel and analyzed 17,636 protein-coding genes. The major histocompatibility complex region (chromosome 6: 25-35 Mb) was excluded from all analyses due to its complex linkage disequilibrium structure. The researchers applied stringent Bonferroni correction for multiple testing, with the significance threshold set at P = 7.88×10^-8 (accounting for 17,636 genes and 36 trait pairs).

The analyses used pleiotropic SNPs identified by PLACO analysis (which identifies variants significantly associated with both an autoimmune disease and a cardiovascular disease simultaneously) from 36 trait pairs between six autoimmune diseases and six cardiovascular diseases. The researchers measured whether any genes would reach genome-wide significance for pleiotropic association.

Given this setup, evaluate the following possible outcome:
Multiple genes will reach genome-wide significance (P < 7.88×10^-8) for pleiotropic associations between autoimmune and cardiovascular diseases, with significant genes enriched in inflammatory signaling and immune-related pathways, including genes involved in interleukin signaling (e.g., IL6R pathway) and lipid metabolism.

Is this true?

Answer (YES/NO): NO